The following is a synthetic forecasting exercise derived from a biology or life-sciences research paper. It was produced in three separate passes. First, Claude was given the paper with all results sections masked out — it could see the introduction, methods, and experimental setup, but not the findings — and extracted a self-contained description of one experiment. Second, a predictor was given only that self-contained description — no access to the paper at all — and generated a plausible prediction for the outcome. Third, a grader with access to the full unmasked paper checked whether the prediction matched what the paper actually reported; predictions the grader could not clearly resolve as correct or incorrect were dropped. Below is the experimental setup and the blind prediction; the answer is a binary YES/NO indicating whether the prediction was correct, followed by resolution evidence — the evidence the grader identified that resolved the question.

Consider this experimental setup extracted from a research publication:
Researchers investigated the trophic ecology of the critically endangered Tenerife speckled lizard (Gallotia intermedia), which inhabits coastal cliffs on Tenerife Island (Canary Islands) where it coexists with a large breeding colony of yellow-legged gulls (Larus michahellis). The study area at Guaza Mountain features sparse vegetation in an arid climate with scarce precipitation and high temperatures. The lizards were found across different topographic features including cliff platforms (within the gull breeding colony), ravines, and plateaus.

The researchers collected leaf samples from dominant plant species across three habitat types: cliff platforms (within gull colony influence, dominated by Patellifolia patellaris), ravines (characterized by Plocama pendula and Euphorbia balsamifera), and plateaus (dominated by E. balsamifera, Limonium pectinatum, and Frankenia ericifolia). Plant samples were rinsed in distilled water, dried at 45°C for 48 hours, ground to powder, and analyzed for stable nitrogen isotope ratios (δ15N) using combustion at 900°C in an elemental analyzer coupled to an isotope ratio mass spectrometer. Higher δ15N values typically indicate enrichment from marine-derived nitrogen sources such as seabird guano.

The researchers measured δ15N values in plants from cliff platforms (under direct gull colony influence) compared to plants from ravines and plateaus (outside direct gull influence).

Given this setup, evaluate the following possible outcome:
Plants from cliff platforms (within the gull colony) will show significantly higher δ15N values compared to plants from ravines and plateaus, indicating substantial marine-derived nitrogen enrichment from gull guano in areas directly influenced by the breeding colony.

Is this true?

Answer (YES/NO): YES